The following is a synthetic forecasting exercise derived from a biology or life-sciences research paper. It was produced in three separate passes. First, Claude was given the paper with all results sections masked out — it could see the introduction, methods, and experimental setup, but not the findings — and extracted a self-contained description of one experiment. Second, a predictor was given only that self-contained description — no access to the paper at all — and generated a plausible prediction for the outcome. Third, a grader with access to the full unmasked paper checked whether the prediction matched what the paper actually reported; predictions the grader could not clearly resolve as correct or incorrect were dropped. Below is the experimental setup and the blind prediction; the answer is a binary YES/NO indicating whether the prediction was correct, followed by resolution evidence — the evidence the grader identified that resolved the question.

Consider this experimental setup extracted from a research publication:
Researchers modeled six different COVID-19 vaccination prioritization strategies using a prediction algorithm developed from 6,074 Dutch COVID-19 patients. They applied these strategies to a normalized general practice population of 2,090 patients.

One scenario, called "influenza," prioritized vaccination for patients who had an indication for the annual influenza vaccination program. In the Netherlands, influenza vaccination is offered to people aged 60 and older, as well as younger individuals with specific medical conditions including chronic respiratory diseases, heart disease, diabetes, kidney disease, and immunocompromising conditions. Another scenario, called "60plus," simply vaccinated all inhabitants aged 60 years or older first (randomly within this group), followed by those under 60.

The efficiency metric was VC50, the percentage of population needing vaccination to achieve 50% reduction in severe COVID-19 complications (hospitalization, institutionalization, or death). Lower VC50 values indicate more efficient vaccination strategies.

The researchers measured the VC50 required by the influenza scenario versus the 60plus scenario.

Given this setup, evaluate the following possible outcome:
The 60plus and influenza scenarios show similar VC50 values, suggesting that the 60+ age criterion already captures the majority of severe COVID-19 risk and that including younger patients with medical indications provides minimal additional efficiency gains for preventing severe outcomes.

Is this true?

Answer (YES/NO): NO